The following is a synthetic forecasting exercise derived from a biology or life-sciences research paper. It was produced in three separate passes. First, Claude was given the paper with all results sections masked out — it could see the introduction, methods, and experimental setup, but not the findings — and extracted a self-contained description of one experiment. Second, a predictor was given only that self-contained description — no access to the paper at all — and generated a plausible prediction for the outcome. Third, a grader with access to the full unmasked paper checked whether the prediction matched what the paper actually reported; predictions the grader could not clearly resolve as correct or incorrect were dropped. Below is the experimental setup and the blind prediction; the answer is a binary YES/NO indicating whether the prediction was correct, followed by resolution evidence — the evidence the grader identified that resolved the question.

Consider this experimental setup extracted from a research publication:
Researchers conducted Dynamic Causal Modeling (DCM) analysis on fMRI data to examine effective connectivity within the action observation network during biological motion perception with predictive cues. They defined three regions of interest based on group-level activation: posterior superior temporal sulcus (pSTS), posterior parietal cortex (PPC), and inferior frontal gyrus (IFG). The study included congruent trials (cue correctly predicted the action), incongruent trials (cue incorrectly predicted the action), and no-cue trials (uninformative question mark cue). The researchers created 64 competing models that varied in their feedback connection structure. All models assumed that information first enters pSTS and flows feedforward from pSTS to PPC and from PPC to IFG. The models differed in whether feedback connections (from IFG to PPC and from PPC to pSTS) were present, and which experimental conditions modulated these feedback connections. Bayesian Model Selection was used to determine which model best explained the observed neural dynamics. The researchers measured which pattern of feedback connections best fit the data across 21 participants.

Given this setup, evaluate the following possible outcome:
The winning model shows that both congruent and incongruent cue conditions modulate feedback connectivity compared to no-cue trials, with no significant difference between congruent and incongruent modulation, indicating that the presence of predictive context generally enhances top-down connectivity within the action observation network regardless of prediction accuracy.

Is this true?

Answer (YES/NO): NO